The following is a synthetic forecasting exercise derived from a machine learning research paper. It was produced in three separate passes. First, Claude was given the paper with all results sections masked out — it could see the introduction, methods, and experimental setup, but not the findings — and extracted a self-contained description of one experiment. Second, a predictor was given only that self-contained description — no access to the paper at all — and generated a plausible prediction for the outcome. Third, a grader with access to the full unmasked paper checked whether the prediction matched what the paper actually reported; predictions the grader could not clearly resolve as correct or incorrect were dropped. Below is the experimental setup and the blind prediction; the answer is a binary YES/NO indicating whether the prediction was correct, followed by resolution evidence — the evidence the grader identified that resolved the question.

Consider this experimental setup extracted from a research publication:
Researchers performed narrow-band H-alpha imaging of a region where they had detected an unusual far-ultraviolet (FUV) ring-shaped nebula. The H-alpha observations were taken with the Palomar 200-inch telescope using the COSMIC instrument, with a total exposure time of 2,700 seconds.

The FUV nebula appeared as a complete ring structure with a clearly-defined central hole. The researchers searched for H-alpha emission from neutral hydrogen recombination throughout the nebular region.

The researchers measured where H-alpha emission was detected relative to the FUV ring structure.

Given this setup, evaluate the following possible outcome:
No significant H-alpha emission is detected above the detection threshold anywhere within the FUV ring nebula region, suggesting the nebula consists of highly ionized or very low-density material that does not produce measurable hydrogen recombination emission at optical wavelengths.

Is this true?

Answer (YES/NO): NO